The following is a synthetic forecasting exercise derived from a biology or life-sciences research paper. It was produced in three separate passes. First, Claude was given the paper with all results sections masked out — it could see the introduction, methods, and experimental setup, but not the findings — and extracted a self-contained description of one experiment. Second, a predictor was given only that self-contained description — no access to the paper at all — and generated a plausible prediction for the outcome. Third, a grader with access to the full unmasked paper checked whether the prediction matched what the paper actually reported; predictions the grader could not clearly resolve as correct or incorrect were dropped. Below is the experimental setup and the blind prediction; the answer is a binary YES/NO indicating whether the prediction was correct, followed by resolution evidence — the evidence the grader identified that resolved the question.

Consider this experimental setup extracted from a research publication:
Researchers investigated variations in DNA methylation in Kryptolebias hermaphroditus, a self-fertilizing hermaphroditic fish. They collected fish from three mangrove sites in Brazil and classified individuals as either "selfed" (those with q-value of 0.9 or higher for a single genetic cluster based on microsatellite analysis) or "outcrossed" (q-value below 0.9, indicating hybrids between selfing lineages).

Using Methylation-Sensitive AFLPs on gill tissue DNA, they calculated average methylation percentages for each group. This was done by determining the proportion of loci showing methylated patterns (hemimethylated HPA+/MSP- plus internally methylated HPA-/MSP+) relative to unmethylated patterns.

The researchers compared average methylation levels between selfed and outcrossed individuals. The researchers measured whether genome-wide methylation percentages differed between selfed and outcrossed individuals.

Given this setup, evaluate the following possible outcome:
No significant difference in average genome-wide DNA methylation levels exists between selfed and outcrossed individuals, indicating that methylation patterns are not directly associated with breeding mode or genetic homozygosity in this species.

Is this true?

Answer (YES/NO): YES